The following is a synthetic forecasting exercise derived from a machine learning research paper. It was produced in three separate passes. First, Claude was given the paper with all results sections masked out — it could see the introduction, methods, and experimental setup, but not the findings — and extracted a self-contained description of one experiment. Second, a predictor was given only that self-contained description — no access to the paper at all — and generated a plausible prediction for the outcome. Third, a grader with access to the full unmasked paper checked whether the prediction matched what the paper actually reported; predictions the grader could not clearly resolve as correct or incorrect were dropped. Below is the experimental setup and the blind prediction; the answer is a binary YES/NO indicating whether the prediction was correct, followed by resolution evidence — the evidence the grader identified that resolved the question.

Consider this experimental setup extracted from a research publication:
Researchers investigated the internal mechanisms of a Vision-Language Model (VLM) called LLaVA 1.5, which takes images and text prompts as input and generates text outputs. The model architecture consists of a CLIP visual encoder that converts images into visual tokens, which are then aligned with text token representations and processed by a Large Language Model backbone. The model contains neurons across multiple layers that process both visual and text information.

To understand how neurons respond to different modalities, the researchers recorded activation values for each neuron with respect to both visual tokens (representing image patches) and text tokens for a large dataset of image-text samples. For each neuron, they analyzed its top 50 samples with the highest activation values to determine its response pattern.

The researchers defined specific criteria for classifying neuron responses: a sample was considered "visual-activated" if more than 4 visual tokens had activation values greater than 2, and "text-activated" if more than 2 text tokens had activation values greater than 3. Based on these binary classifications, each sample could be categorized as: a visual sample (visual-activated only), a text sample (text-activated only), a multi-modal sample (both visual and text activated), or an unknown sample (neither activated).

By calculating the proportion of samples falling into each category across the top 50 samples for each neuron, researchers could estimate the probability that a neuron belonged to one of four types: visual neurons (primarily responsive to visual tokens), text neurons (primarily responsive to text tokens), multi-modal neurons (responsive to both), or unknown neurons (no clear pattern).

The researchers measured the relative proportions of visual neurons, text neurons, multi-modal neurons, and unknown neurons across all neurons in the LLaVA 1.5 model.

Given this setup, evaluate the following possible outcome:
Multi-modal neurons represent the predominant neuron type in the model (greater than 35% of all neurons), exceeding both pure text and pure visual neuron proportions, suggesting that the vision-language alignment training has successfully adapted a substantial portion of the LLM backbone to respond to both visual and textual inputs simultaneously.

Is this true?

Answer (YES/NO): NO